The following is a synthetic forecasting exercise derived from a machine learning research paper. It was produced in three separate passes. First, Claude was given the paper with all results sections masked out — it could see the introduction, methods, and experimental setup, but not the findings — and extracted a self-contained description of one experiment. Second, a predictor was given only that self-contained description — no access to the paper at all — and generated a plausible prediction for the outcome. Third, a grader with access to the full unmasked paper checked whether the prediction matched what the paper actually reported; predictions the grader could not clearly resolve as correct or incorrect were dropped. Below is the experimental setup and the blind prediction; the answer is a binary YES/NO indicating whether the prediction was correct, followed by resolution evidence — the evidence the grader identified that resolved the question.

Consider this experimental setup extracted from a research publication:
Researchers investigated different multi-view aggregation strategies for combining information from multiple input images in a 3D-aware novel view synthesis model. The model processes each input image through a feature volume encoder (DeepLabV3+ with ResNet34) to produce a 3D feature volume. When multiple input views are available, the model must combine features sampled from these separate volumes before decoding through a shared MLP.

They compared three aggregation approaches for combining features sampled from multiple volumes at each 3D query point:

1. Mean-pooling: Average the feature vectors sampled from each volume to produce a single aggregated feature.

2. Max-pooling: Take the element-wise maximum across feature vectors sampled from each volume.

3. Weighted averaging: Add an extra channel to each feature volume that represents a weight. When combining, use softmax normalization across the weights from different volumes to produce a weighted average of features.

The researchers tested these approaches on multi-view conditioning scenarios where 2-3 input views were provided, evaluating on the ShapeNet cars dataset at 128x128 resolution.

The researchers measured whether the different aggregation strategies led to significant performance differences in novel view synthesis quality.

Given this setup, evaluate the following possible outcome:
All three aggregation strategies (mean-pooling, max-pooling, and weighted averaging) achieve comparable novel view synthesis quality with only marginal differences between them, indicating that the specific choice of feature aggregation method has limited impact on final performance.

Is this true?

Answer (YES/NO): YES